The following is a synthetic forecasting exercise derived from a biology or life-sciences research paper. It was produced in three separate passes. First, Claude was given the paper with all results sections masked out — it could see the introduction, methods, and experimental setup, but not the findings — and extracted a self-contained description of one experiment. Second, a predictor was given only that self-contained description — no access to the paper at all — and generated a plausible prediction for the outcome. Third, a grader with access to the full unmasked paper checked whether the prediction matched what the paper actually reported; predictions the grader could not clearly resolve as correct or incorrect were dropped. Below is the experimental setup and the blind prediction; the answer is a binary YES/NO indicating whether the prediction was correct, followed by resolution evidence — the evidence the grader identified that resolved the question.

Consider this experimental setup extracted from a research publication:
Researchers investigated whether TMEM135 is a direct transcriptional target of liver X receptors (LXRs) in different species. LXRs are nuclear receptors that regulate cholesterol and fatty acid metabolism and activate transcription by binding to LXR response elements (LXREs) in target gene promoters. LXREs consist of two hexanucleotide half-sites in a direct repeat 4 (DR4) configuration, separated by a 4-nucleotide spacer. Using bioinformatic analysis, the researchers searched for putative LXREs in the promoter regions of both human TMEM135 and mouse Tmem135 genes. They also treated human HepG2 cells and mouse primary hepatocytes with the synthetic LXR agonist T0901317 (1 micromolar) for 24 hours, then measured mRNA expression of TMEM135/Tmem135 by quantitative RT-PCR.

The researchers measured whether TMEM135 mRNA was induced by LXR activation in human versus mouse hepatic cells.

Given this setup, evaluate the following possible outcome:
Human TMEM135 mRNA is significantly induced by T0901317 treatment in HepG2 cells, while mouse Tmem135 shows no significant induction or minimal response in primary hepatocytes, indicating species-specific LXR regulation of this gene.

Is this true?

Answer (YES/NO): YES